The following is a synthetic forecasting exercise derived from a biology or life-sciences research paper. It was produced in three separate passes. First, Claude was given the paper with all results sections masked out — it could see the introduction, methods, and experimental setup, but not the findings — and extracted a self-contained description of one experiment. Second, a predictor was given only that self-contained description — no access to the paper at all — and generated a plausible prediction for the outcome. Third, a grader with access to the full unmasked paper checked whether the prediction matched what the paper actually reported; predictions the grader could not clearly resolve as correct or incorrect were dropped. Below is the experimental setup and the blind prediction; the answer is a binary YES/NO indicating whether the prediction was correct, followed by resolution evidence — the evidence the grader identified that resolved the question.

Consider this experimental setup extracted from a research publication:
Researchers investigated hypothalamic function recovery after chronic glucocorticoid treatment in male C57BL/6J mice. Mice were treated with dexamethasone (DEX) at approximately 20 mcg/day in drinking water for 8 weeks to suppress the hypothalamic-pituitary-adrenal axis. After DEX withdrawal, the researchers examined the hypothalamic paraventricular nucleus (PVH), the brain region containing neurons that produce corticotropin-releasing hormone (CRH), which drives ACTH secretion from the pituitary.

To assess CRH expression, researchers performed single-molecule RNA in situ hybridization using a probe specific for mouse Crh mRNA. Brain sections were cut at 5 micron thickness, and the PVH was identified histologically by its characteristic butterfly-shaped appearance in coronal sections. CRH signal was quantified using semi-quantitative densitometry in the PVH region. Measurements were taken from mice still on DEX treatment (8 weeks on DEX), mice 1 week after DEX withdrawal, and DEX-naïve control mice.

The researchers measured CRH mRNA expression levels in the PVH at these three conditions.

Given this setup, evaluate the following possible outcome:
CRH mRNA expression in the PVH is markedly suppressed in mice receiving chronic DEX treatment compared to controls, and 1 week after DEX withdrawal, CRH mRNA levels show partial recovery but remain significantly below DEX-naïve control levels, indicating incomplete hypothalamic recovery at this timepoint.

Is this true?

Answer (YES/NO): NO